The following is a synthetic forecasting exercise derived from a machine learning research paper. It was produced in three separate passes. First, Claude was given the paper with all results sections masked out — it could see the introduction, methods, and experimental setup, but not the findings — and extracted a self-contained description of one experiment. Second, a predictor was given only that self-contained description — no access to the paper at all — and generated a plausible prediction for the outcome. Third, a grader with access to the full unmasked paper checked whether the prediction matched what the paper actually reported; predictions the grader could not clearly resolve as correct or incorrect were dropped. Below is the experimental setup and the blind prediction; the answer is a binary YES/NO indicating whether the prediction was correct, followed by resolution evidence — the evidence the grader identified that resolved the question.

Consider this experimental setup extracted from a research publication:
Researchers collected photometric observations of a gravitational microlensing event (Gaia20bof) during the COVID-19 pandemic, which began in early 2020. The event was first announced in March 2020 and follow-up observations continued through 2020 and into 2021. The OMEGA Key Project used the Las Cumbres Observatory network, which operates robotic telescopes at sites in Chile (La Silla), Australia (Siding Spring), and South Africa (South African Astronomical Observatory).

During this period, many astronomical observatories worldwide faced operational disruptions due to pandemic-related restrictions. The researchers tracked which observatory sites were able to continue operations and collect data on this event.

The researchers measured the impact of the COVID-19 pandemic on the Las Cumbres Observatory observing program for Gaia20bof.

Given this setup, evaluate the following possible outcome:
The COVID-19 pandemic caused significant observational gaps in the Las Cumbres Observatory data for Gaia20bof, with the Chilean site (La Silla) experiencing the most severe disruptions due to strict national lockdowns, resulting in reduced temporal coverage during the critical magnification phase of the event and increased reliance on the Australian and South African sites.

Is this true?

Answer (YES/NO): NO